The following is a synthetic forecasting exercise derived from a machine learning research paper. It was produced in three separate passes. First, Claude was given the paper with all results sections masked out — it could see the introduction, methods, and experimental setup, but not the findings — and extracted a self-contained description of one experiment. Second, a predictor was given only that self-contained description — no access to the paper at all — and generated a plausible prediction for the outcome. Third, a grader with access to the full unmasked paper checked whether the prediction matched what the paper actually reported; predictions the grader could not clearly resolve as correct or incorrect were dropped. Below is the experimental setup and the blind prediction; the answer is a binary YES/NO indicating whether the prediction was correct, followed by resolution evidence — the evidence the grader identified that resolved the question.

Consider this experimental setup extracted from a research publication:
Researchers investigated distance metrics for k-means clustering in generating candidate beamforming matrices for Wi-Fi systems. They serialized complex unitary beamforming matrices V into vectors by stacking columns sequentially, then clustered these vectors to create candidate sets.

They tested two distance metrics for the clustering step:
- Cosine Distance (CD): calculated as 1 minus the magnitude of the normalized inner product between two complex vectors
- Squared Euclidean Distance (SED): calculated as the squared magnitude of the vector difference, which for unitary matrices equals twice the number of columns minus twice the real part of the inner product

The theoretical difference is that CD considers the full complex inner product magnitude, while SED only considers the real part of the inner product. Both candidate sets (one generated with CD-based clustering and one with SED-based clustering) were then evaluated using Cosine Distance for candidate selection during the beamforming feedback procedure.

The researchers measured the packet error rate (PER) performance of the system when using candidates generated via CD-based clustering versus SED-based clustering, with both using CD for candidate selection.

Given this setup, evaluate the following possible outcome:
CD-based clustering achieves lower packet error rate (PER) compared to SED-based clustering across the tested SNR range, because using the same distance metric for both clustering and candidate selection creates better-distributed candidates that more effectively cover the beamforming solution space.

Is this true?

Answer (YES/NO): NO